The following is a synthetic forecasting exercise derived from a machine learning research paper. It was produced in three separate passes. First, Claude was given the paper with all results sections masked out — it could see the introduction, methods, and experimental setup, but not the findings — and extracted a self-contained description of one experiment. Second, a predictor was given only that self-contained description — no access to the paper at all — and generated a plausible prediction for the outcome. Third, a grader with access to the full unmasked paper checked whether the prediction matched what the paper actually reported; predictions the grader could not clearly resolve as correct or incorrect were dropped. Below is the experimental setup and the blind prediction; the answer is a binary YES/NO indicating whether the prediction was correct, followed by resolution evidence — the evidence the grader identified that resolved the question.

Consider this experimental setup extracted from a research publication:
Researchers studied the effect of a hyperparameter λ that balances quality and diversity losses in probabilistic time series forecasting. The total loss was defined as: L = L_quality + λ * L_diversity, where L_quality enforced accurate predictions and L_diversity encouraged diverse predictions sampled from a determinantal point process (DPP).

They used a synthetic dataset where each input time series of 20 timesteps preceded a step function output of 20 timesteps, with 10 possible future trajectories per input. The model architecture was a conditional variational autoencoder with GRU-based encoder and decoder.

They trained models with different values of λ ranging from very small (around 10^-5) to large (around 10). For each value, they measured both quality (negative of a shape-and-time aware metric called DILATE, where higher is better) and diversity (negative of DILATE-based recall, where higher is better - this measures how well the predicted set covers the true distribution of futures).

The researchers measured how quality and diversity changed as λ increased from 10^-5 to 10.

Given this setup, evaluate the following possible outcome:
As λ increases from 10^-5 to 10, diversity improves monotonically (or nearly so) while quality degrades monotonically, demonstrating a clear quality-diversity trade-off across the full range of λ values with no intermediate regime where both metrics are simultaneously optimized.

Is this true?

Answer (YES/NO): NO